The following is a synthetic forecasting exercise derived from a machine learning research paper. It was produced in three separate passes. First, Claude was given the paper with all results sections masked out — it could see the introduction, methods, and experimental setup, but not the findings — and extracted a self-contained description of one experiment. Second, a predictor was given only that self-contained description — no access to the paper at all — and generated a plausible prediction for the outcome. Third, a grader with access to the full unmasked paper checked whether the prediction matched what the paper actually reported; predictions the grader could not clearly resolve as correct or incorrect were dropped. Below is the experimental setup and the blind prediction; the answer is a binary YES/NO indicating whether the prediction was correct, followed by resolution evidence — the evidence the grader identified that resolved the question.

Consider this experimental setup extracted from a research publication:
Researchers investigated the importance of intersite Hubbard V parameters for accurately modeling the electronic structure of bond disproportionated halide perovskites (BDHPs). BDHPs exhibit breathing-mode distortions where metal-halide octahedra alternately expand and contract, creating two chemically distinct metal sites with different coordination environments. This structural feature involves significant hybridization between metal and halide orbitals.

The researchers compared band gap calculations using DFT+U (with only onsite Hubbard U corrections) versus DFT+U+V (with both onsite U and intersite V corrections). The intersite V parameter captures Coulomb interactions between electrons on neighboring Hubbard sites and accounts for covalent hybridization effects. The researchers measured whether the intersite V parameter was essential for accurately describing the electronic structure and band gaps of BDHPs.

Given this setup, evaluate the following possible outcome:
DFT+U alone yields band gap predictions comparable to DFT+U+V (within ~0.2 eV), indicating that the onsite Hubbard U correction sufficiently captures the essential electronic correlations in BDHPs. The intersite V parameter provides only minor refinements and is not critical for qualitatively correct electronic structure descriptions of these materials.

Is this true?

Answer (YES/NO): NO